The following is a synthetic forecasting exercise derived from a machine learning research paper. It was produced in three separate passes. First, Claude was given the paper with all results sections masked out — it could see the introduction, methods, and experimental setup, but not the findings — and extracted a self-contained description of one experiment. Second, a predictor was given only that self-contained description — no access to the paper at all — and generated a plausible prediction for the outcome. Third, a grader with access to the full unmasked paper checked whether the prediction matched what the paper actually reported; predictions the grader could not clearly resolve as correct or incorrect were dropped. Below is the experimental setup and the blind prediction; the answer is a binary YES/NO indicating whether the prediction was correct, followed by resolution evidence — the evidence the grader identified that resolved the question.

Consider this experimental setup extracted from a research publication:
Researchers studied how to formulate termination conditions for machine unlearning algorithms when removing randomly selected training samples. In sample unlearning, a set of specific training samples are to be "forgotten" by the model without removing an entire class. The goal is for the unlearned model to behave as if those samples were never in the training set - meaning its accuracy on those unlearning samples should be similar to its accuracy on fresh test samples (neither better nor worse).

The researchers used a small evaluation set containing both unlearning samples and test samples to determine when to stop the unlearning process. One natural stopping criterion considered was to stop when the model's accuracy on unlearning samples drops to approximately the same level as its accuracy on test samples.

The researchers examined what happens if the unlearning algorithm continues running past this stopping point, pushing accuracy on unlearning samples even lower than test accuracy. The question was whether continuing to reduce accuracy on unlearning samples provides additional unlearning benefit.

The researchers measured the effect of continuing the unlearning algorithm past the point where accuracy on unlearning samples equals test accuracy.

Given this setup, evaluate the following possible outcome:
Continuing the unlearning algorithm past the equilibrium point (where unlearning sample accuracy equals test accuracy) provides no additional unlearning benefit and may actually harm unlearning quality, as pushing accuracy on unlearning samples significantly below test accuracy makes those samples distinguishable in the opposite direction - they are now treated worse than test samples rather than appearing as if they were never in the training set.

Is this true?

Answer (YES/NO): YES